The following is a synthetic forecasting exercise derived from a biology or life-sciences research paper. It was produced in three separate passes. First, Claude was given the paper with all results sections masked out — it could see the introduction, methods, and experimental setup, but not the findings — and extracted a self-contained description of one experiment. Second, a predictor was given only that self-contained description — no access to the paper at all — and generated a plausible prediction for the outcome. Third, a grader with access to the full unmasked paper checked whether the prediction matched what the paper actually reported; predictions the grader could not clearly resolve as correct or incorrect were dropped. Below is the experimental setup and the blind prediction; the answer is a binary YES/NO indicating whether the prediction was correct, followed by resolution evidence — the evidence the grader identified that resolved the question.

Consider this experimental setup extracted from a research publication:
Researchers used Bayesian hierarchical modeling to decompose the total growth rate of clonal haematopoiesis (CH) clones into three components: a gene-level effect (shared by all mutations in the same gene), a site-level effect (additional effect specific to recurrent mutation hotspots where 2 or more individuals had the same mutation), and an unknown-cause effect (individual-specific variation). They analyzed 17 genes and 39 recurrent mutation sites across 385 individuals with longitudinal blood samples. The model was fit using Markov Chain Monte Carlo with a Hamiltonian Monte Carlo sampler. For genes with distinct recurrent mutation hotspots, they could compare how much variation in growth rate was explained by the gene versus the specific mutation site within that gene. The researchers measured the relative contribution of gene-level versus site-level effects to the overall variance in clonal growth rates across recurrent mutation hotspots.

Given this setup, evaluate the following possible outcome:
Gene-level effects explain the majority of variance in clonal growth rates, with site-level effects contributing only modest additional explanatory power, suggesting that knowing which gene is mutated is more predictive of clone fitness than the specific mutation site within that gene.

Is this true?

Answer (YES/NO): YES